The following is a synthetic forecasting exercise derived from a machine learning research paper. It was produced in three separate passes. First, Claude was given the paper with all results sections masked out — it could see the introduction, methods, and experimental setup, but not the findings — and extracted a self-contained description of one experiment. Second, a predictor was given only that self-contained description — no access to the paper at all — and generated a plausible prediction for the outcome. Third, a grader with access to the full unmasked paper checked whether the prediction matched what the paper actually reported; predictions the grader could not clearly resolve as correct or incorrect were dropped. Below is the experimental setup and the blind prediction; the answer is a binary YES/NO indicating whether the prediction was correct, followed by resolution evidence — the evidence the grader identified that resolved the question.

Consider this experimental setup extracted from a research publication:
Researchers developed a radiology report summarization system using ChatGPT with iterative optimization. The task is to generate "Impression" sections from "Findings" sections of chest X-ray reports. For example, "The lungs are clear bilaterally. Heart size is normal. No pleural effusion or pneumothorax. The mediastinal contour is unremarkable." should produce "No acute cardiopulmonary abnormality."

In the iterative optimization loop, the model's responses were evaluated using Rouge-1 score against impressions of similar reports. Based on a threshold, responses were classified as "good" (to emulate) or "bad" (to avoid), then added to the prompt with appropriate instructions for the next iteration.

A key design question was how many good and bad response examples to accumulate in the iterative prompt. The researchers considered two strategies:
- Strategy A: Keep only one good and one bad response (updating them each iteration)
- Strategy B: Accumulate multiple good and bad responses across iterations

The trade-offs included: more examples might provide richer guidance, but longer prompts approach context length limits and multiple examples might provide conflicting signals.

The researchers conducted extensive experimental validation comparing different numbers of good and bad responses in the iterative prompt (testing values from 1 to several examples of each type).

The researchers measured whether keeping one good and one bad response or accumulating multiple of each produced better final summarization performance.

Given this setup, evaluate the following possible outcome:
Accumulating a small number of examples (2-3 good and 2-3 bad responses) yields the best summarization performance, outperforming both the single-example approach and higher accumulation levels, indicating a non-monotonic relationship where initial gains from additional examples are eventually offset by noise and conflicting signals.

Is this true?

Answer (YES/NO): NO